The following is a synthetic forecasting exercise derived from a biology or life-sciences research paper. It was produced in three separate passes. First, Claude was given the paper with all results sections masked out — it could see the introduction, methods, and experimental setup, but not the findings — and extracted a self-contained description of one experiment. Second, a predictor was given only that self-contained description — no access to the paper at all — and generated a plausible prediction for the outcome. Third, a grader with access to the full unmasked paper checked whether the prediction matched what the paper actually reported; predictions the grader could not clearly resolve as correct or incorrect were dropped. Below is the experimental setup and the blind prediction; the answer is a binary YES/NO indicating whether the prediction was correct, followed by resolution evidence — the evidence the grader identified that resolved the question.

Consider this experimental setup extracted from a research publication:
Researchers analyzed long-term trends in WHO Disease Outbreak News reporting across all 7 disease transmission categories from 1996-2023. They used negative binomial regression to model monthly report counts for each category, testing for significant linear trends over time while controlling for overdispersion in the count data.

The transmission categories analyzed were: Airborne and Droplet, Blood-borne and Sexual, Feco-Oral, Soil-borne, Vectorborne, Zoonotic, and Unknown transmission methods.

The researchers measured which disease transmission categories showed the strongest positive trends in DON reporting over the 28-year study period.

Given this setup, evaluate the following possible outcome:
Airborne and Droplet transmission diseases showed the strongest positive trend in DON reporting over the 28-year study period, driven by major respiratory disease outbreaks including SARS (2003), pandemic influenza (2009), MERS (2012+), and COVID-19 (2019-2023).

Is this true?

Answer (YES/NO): NO